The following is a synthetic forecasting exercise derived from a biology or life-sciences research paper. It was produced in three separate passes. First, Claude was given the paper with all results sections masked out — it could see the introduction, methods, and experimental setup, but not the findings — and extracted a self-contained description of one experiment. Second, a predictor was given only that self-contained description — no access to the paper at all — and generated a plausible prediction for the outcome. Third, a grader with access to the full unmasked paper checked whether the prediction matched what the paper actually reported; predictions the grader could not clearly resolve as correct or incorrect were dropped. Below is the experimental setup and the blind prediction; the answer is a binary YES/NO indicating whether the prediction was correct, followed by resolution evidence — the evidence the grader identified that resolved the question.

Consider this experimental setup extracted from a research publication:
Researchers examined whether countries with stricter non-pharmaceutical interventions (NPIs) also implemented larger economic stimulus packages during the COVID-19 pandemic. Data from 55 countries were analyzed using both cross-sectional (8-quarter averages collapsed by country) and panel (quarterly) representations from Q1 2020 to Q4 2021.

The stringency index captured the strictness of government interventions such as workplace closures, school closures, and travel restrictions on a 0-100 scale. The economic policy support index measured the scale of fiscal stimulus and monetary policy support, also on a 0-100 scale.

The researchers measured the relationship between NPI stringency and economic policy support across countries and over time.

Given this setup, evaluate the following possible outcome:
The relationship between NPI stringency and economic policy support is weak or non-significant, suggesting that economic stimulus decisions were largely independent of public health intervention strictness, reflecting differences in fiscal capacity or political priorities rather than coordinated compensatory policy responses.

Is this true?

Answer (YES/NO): YES